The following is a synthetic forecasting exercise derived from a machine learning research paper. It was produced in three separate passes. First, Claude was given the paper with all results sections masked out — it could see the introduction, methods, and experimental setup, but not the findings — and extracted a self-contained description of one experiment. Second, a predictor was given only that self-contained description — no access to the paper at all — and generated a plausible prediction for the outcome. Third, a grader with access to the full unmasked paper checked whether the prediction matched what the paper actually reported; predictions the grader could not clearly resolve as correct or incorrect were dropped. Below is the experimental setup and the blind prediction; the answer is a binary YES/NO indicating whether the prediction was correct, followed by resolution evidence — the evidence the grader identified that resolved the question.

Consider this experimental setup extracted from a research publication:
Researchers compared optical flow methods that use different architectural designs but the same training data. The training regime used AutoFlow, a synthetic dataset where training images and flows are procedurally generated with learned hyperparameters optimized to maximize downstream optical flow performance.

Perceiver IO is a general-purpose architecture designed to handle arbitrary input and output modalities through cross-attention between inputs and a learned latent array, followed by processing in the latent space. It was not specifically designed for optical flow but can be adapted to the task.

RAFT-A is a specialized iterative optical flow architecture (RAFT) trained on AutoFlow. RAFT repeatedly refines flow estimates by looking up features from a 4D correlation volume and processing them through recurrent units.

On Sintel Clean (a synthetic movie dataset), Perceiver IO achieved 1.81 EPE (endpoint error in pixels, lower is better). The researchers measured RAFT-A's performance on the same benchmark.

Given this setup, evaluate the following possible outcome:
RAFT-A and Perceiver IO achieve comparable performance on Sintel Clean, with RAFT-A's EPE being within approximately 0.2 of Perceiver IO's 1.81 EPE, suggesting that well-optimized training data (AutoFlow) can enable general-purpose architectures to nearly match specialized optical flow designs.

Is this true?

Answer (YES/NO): YES